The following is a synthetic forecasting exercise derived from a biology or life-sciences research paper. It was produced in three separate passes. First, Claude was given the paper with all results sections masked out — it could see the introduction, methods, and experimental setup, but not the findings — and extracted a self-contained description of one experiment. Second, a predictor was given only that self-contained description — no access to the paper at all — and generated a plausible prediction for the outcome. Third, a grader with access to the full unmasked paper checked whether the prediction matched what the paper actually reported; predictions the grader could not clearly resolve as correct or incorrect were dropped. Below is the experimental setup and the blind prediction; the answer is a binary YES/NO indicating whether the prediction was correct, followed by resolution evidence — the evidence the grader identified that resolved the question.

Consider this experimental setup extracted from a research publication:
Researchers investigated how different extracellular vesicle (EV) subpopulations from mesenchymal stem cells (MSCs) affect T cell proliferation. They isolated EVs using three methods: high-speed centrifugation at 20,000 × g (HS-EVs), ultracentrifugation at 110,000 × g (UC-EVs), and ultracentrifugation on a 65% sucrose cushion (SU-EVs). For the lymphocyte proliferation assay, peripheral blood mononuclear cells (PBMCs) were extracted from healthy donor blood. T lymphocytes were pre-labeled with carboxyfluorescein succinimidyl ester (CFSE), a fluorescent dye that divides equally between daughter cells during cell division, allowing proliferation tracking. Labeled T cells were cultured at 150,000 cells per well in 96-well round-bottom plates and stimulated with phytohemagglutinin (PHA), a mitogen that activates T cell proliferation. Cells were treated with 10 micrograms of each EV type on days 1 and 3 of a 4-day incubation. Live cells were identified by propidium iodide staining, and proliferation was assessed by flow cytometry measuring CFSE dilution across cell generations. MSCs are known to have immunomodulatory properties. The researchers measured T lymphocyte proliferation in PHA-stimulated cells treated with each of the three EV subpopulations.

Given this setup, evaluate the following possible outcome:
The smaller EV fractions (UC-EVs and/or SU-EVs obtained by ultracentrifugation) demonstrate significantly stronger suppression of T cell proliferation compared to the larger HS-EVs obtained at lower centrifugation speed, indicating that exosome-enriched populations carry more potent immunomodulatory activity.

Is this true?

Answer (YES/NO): NO